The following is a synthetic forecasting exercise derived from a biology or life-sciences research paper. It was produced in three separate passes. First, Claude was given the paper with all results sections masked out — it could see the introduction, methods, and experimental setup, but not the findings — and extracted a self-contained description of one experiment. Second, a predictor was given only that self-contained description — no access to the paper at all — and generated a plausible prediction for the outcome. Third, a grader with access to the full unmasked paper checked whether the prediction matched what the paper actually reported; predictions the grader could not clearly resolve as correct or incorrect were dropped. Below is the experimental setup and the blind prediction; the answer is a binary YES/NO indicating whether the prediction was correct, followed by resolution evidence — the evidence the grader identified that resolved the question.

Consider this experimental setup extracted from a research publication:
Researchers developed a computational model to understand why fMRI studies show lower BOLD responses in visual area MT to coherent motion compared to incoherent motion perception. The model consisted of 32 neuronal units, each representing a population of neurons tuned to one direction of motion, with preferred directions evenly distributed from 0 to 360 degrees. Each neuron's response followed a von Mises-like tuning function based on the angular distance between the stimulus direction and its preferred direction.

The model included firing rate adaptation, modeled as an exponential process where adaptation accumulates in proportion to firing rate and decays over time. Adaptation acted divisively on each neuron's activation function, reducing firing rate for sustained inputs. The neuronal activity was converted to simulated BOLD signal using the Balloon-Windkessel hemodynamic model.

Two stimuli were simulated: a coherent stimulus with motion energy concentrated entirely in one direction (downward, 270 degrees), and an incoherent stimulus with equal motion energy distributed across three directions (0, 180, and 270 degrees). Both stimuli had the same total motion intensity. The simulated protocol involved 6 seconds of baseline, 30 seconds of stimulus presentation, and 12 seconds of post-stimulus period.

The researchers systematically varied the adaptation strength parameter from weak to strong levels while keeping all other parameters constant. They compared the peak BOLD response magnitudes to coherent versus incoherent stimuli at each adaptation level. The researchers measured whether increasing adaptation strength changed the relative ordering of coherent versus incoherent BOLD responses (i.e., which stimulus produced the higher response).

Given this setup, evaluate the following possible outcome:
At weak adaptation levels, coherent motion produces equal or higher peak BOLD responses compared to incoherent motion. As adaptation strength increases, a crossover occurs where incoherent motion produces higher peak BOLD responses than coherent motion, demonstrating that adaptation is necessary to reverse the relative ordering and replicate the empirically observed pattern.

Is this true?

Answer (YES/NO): NO